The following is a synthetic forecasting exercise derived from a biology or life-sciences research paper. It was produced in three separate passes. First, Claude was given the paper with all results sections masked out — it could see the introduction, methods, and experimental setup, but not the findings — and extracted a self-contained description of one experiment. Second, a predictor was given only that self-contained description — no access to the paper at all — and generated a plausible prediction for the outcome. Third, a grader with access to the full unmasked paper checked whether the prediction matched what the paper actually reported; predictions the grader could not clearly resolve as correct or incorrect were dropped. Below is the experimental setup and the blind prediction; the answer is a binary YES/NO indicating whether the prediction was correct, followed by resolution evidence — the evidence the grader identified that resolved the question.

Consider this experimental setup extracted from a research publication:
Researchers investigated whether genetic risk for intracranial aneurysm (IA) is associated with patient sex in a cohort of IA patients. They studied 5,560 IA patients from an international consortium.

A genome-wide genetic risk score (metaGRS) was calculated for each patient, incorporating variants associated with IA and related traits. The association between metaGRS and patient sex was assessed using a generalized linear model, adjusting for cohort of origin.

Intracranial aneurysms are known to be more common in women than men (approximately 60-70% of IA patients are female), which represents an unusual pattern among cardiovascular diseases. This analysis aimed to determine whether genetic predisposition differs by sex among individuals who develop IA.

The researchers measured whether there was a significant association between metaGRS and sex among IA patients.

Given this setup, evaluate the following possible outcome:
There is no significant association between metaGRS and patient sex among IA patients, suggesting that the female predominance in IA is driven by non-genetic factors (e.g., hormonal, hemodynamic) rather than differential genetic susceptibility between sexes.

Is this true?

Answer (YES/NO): YES